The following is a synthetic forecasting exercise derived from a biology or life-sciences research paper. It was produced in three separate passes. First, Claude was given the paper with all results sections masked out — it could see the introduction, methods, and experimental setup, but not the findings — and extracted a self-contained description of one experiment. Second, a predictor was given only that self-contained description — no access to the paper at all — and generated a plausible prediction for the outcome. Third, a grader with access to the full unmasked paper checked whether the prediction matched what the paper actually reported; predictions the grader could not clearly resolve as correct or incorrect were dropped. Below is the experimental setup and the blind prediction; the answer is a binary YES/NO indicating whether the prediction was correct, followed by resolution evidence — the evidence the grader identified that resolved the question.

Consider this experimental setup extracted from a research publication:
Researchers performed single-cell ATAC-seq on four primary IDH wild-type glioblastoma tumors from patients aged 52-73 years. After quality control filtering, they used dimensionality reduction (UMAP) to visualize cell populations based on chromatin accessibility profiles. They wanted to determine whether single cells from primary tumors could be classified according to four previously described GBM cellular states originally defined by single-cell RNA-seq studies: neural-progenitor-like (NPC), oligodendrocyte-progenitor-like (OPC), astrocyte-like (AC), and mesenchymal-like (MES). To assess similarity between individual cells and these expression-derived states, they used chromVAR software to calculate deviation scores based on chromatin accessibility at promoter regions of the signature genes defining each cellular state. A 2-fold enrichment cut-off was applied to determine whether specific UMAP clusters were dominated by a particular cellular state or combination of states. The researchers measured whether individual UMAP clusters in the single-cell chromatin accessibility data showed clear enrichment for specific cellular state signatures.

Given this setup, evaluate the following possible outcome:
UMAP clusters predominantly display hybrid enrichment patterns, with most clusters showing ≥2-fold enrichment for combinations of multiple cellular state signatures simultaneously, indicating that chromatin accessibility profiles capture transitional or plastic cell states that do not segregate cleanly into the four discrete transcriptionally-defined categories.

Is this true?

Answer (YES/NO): NO